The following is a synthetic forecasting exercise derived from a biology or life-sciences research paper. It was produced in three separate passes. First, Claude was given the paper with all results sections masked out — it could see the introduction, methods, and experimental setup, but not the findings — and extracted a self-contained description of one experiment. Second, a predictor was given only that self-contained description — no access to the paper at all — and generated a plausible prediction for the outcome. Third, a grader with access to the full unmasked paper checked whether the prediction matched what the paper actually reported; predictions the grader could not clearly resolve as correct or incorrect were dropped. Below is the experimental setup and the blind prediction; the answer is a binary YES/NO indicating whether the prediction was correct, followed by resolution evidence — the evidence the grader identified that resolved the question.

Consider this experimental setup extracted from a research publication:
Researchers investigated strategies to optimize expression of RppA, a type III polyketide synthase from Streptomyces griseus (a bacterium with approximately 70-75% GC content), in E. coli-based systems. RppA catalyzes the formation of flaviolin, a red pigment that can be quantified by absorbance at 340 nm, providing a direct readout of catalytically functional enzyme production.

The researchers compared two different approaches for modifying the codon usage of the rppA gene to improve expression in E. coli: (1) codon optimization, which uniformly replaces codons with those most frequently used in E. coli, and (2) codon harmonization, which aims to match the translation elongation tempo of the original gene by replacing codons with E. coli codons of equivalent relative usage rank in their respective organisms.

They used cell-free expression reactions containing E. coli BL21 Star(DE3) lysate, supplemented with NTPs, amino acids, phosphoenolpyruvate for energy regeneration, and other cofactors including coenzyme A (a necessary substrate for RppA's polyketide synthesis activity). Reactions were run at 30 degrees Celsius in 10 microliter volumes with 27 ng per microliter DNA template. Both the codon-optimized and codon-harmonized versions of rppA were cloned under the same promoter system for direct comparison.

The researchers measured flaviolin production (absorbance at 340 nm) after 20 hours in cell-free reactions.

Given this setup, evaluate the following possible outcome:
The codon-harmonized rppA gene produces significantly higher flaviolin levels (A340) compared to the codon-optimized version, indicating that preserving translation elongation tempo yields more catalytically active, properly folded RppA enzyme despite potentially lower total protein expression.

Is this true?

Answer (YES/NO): YES